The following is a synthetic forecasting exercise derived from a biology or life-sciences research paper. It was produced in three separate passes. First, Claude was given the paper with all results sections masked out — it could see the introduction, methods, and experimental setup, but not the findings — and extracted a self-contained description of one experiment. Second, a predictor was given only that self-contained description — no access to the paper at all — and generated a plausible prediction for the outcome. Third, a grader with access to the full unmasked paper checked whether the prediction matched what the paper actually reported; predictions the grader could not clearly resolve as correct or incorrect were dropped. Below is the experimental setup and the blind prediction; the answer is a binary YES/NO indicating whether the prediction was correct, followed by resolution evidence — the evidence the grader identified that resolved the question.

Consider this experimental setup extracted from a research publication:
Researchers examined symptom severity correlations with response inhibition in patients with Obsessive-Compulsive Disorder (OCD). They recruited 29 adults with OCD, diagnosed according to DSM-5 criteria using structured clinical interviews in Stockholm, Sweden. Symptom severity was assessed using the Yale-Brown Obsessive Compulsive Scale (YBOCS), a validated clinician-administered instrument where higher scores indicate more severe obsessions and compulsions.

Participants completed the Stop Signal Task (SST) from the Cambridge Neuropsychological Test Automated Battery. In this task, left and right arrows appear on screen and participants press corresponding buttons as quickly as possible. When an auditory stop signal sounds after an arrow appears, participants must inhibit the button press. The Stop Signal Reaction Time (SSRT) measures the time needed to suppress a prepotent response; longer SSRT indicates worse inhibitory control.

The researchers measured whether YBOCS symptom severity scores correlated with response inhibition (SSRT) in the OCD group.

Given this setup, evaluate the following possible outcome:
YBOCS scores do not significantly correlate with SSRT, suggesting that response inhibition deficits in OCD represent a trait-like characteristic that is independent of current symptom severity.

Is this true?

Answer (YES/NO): YES